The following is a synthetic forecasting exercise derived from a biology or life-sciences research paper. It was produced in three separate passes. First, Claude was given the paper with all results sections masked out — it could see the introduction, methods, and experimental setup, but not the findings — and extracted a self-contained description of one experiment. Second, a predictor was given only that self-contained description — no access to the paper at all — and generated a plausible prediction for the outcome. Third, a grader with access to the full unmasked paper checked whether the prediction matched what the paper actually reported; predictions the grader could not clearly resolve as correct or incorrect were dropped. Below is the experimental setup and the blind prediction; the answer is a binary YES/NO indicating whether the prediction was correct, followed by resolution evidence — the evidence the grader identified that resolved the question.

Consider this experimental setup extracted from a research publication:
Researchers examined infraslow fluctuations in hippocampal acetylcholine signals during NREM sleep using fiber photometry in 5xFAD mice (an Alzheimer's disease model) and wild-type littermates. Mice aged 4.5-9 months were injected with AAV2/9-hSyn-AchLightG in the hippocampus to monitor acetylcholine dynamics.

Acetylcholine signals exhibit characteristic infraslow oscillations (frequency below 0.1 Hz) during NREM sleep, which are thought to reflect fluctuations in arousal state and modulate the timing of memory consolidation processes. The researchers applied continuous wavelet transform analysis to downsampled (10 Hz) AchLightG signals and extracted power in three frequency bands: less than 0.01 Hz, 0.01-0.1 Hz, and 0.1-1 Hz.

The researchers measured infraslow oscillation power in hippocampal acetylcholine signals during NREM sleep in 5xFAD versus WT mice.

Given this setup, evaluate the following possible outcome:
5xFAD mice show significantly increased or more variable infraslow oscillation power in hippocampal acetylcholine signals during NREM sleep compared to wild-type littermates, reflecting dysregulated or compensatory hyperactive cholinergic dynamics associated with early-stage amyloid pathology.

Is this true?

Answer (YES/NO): NO